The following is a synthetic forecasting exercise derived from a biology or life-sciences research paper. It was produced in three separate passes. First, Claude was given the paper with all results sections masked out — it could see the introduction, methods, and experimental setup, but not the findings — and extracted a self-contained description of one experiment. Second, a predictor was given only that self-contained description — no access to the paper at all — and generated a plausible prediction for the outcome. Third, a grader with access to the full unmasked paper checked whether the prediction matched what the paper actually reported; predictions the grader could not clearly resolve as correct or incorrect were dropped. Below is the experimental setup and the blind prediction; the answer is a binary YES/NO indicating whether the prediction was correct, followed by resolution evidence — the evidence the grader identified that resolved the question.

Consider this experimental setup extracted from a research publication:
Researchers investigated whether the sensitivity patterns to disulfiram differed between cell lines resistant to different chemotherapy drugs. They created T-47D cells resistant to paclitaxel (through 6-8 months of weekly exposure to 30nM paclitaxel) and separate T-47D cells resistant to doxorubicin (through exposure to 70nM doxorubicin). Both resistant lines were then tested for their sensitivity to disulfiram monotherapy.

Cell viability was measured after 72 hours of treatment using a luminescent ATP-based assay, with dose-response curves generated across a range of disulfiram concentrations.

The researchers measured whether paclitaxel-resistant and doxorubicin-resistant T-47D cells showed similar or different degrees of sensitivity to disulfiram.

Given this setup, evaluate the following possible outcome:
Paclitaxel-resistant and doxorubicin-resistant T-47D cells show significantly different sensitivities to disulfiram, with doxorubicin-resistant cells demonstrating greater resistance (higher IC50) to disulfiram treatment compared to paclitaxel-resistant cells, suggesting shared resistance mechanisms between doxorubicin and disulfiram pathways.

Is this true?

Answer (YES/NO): YES